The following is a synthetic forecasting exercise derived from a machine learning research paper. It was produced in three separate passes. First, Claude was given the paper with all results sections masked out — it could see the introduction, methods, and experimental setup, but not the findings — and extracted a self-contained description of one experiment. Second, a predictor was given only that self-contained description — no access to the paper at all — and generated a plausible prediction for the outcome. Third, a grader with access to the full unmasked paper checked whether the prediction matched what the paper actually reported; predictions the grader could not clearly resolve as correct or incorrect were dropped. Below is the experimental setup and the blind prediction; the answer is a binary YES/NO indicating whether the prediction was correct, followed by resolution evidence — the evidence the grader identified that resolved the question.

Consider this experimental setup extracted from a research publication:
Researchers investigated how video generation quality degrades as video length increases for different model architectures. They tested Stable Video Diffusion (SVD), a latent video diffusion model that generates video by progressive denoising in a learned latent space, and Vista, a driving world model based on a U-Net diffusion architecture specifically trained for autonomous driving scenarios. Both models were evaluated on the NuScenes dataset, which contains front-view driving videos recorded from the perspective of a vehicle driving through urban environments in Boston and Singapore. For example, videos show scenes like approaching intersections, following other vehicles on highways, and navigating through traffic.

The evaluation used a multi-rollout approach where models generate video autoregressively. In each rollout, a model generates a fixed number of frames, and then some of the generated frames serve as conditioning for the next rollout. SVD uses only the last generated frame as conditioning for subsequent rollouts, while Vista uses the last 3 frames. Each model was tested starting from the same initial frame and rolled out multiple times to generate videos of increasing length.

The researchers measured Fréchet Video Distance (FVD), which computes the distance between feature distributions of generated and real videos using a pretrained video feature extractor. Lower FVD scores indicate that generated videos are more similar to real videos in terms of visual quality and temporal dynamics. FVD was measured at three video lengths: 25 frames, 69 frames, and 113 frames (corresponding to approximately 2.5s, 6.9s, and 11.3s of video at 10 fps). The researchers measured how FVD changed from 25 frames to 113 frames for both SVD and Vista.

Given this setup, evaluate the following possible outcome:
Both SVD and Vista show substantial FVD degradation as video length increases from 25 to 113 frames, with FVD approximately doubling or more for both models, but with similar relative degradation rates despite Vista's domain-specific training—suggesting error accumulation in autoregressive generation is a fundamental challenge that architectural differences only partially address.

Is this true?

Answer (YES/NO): NO